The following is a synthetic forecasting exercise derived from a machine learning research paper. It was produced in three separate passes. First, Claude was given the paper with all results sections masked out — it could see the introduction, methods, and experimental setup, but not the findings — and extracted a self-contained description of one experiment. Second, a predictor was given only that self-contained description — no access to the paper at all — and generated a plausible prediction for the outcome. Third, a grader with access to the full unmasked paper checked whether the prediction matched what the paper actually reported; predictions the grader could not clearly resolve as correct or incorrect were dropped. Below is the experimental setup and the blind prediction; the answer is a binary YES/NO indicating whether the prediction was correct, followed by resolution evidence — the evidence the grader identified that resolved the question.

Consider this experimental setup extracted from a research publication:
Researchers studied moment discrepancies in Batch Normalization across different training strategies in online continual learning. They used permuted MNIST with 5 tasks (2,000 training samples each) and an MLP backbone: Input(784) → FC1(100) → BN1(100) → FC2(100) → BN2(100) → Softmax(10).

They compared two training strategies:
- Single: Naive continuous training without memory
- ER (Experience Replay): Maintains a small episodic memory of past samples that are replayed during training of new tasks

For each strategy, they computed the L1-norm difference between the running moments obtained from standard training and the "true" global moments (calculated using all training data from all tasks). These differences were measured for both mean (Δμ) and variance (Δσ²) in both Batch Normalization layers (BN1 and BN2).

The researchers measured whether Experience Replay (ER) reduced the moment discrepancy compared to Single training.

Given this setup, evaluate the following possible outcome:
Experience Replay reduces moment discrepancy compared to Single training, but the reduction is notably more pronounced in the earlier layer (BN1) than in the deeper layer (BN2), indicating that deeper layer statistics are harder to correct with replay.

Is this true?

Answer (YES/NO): NO